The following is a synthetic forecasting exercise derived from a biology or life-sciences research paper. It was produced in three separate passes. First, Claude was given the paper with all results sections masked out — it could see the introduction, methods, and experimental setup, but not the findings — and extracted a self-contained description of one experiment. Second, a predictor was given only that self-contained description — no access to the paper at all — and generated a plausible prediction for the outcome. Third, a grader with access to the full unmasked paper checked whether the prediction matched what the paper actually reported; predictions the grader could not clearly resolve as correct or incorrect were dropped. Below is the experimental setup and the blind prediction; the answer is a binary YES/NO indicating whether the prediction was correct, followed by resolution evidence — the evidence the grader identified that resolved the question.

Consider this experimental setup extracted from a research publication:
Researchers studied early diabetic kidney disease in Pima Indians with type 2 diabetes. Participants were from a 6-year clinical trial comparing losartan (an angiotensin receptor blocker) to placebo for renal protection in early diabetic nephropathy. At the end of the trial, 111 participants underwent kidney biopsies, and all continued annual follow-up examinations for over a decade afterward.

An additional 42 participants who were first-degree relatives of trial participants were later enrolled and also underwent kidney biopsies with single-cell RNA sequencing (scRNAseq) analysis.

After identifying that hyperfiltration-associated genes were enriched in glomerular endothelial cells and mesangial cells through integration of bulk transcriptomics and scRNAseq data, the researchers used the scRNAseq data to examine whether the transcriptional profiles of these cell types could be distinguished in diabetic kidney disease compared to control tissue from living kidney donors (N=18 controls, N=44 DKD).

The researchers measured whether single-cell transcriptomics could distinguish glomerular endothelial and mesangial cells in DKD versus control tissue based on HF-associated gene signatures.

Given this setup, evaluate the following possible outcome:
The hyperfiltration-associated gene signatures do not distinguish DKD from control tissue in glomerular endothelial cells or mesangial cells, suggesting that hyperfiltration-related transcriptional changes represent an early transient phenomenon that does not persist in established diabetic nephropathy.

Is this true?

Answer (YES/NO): NO